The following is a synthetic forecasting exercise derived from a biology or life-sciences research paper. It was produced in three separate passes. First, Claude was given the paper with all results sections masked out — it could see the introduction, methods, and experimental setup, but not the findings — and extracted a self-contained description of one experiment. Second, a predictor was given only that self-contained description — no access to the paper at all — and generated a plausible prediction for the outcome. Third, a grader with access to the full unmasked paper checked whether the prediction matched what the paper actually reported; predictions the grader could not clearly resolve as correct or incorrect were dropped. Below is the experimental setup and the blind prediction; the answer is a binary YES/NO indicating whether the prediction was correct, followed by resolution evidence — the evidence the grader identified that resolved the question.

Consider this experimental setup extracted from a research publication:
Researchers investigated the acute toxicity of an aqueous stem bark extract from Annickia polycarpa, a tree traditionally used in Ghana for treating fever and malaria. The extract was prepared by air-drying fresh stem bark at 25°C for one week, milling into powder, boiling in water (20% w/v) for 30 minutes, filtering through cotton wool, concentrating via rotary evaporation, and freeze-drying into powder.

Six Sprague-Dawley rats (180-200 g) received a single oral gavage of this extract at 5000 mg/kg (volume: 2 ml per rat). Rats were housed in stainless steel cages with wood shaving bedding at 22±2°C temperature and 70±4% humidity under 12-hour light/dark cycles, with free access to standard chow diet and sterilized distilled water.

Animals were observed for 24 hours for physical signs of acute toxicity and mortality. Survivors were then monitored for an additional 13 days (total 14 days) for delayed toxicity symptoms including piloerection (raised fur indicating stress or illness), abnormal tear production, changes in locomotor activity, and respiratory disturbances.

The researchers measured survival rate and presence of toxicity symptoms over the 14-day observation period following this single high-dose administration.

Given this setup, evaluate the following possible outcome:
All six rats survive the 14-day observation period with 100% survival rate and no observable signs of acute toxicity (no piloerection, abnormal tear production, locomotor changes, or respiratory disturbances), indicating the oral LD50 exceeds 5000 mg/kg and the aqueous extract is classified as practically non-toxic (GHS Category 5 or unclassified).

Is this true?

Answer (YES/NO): YES